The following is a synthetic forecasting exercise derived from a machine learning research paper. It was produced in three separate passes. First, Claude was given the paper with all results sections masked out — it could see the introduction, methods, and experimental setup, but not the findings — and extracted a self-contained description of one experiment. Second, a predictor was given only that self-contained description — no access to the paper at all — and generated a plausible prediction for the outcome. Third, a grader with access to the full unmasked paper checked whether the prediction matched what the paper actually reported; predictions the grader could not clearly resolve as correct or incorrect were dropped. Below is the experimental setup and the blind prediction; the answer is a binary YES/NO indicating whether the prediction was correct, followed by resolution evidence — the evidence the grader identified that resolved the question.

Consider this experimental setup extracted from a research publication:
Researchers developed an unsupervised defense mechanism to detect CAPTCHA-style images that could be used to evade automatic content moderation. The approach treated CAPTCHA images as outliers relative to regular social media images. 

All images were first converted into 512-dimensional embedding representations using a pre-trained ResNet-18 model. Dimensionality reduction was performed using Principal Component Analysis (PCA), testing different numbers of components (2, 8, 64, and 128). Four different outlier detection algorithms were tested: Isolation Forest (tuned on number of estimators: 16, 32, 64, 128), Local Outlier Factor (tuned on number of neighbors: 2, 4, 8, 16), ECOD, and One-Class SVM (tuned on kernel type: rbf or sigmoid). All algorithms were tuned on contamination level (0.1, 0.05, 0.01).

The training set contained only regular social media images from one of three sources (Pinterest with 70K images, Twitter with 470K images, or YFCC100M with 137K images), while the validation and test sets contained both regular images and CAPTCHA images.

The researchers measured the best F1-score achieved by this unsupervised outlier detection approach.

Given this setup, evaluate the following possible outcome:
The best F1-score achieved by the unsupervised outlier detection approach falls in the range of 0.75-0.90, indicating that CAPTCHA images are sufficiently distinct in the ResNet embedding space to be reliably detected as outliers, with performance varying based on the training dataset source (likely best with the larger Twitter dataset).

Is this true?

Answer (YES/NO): YES